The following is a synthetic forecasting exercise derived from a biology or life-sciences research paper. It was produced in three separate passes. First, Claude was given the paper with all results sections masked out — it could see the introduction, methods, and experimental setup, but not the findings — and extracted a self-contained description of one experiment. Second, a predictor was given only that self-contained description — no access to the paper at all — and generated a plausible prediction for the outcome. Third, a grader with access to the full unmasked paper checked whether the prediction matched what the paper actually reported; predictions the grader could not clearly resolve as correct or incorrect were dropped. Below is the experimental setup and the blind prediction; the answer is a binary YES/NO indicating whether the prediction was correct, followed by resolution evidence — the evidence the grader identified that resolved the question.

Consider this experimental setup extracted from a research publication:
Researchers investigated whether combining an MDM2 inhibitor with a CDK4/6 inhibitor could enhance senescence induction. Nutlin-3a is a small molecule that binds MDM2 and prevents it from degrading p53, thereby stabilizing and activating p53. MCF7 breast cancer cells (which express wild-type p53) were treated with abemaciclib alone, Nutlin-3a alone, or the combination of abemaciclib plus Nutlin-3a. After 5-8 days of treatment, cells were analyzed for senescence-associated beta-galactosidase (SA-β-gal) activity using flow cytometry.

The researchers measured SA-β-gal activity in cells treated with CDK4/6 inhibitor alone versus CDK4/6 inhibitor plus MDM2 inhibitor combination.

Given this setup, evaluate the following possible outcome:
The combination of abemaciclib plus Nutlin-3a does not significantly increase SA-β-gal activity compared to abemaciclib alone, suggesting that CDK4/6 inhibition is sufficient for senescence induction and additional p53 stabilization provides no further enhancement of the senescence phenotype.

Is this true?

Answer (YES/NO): NO